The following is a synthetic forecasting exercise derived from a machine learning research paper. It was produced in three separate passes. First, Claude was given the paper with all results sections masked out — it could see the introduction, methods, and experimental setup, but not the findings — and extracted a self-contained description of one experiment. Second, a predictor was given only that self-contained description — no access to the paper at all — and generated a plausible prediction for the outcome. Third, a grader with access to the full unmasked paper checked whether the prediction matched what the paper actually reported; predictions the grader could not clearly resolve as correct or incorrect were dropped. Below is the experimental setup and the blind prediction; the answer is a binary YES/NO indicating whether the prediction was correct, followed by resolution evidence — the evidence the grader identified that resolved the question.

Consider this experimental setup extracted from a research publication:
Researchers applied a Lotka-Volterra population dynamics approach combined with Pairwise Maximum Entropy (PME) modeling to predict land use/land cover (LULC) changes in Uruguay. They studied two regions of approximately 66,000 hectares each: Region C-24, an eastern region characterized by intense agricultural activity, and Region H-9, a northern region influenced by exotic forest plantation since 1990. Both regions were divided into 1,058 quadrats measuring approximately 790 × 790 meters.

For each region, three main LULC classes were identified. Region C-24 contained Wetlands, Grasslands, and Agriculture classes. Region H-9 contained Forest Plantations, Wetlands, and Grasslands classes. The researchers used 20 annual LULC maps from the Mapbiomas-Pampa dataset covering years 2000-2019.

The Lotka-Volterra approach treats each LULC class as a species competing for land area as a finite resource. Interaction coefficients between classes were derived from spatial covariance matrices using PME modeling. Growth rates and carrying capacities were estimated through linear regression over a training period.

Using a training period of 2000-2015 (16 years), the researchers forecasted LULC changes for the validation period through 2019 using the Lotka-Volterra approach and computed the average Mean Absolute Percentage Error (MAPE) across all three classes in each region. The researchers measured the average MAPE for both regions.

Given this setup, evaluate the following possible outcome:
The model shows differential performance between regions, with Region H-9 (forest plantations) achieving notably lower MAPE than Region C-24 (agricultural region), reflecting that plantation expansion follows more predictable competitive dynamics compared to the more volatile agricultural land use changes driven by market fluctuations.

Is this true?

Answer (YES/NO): NO